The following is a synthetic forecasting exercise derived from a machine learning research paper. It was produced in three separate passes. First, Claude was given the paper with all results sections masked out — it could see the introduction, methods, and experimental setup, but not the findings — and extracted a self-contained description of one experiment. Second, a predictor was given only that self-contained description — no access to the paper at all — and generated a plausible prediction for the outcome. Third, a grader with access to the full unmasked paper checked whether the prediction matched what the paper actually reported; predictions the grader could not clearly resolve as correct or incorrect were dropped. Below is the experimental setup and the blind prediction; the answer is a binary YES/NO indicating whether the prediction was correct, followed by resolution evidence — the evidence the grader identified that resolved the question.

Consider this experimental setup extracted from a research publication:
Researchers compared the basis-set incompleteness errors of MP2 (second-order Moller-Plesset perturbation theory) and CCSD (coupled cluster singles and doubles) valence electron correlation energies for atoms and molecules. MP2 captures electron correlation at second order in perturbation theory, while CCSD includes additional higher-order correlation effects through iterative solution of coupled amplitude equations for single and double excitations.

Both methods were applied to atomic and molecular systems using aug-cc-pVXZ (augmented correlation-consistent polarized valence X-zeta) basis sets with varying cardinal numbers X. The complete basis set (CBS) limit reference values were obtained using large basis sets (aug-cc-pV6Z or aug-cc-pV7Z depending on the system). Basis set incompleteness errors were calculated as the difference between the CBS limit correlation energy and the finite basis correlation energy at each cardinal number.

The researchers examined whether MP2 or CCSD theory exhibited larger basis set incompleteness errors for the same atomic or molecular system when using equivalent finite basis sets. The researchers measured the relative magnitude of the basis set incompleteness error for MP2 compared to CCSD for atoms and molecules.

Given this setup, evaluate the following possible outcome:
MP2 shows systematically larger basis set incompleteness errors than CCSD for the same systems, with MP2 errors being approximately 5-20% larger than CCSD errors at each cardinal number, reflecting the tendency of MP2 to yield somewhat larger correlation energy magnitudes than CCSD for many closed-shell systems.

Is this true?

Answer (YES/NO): NO